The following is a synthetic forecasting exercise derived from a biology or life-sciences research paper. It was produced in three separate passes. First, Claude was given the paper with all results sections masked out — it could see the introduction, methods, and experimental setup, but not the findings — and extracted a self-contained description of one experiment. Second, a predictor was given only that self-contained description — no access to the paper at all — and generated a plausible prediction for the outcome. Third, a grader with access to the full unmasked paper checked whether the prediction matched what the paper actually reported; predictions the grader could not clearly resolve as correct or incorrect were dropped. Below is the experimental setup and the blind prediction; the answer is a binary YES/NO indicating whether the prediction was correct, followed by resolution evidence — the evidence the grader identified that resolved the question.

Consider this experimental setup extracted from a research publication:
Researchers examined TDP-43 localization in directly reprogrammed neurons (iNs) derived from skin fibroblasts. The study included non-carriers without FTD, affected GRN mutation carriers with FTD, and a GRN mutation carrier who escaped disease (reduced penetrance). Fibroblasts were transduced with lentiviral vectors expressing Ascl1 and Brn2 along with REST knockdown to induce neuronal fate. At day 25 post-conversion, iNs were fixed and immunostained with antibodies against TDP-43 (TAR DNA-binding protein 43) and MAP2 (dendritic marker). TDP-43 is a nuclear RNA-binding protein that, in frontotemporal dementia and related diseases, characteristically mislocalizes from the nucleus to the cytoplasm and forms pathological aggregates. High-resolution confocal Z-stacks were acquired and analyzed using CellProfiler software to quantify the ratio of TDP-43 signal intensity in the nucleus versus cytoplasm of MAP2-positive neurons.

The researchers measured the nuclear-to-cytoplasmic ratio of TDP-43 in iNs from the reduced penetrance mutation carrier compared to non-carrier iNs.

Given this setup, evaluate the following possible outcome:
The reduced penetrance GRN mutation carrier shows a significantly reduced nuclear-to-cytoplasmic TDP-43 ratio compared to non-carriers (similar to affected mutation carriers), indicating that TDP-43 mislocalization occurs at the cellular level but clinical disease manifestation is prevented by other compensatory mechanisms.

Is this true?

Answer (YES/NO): YES